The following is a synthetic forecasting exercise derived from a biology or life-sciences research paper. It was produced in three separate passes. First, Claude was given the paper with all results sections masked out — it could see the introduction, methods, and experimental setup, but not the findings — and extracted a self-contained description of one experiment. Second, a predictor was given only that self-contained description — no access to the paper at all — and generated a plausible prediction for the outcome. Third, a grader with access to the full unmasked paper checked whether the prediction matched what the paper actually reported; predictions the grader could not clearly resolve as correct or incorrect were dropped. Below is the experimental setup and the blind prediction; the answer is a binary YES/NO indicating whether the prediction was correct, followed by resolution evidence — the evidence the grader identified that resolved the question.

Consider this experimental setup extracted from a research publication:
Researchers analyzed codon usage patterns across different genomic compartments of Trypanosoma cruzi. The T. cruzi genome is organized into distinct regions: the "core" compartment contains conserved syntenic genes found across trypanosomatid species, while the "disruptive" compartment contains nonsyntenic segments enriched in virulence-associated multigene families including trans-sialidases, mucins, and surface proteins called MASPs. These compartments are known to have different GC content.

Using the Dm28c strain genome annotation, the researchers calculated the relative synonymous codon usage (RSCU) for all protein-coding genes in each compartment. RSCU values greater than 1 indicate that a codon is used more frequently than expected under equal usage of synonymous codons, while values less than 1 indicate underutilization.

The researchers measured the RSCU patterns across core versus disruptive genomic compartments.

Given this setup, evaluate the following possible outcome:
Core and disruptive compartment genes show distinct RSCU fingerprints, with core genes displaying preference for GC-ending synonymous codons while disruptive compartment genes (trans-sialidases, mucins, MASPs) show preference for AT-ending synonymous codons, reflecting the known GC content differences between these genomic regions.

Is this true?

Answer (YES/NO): NO